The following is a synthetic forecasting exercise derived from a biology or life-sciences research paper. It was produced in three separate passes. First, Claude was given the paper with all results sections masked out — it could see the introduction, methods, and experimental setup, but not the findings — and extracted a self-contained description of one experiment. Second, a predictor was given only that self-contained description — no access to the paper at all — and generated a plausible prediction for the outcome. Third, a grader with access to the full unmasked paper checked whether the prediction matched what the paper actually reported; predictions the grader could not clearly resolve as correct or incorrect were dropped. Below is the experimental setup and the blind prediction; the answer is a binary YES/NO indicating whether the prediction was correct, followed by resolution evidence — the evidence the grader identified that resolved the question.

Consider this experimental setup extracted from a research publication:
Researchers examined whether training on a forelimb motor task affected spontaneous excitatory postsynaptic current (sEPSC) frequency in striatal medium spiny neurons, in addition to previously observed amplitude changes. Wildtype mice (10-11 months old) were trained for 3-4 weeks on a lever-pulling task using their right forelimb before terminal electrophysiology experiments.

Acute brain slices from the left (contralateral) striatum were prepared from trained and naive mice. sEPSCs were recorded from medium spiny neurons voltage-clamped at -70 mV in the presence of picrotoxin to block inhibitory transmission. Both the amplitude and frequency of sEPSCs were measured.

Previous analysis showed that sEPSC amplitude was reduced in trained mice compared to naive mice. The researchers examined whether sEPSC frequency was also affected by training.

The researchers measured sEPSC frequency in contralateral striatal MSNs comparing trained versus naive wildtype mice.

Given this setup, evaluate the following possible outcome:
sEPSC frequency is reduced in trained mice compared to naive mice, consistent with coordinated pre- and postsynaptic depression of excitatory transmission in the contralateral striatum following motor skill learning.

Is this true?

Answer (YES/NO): NO